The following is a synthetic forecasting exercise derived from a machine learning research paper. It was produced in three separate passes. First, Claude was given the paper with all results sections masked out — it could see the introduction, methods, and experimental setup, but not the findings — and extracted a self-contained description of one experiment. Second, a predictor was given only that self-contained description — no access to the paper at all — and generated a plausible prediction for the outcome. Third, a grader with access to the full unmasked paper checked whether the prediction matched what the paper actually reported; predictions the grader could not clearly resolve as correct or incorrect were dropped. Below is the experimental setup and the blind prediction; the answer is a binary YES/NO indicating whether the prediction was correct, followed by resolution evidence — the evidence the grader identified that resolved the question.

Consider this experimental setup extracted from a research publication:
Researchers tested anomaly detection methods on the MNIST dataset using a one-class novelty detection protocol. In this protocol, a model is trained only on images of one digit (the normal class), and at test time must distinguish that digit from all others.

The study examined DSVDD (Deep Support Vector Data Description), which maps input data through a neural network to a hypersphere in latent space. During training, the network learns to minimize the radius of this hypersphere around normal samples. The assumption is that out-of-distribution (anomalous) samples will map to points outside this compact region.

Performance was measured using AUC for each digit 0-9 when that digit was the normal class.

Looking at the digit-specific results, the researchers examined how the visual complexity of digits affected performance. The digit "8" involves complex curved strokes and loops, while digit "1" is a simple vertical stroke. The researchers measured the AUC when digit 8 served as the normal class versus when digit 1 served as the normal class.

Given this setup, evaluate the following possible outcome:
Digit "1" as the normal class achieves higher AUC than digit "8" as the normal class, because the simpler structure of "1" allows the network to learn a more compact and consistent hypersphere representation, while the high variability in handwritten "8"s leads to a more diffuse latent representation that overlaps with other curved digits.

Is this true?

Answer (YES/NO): YES